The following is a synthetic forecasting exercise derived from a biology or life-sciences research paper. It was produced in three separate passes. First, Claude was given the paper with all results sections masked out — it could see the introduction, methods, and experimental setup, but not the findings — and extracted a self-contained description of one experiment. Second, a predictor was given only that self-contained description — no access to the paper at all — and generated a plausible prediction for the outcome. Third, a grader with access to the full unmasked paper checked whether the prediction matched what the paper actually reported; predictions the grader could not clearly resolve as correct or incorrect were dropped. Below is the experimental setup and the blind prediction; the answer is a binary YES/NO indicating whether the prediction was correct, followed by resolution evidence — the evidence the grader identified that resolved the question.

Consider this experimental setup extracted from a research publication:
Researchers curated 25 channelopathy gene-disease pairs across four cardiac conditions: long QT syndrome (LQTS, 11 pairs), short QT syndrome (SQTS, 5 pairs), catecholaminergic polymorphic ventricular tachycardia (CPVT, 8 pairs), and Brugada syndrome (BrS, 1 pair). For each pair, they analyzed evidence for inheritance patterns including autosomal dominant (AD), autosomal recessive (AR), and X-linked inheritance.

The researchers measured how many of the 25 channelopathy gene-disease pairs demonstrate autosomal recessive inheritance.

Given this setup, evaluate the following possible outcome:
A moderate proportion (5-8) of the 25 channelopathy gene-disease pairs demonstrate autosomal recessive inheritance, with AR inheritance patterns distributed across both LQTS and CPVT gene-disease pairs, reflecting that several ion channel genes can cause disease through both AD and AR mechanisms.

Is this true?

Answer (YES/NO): YES